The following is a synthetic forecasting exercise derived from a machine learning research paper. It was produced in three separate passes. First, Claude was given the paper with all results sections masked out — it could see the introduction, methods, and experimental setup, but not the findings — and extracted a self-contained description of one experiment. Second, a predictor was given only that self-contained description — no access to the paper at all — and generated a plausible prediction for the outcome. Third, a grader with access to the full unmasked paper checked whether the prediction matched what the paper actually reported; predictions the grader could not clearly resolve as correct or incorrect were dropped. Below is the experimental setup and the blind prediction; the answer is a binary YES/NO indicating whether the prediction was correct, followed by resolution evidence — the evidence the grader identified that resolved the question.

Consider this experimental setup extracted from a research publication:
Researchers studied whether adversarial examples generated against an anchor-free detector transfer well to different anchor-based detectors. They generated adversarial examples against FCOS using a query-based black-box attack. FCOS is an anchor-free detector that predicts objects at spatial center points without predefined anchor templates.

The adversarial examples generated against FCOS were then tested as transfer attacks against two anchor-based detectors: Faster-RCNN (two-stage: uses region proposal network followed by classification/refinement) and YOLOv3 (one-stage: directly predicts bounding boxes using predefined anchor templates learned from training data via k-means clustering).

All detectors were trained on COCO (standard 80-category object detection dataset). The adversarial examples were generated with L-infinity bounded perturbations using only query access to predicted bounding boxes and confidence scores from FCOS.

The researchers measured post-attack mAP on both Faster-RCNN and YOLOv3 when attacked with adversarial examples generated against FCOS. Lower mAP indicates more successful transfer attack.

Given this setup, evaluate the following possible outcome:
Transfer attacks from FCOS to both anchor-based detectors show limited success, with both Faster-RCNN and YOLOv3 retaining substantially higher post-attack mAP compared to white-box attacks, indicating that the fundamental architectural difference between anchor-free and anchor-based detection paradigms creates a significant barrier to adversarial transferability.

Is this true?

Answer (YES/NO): NO